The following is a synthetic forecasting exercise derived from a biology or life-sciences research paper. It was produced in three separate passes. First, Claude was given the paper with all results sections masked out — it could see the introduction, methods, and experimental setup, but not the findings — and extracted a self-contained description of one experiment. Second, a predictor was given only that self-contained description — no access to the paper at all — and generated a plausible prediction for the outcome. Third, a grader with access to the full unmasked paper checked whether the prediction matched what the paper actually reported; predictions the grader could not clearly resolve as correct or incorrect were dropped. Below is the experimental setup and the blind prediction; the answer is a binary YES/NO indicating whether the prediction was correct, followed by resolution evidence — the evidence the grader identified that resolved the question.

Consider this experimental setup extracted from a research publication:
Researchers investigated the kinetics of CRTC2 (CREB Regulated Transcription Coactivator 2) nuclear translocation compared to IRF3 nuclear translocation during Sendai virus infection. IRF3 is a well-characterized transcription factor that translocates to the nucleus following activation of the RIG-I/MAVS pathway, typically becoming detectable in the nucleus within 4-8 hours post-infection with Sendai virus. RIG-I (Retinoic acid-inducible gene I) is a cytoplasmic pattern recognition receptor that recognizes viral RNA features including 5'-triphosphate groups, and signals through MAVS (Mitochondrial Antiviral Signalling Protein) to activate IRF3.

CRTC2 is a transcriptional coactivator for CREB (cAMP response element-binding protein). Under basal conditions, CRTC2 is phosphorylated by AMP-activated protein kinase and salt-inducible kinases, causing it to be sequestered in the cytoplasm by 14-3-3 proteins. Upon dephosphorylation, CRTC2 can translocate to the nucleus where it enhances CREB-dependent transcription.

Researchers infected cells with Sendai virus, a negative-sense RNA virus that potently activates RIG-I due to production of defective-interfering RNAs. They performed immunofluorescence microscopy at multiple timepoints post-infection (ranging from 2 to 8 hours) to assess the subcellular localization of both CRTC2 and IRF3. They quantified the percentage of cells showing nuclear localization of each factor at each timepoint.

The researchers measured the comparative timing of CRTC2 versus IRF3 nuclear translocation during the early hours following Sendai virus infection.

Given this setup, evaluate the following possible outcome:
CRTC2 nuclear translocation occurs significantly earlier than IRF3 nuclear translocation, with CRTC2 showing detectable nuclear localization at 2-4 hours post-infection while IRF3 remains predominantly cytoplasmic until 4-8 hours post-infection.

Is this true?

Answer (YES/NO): NO